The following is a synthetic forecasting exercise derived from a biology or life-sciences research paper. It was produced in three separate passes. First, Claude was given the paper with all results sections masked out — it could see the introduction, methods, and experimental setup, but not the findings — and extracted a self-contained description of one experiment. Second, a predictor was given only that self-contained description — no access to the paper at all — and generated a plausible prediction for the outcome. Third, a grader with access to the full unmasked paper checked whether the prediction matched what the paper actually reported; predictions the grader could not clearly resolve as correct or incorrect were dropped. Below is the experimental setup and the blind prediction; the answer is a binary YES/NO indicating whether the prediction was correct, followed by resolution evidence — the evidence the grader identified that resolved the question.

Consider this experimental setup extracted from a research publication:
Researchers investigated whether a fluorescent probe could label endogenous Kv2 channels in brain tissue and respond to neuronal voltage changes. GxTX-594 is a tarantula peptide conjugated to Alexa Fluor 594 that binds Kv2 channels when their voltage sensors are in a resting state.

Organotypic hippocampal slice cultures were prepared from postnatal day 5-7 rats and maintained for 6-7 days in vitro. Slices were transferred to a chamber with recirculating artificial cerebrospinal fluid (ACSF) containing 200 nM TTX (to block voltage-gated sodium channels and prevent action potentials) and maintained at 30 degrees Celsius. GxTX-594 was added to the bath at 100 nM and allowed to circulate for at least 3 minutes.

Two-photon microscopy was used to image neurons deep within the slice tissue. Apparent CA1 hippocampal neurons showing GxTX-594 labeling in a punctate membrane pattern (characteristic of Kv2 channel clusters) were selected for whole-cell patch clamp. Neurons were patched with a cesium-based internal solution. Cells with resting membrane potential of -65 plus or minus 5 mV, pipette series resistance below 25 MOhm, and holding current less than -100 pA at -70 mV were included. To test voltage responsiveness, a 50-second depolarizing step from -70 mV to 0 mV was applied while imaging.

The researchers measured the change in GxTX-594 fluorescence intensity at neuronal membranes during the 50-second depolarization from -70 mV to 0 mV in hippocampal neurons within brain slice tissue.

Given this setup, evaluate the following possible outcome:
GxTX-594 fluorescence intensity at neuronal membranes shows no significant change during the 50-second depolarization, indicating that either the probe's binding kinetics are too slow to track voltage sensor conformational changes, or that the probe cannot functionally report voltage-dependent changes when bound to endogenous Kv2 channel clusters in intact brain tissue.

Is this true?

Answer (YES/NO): NO